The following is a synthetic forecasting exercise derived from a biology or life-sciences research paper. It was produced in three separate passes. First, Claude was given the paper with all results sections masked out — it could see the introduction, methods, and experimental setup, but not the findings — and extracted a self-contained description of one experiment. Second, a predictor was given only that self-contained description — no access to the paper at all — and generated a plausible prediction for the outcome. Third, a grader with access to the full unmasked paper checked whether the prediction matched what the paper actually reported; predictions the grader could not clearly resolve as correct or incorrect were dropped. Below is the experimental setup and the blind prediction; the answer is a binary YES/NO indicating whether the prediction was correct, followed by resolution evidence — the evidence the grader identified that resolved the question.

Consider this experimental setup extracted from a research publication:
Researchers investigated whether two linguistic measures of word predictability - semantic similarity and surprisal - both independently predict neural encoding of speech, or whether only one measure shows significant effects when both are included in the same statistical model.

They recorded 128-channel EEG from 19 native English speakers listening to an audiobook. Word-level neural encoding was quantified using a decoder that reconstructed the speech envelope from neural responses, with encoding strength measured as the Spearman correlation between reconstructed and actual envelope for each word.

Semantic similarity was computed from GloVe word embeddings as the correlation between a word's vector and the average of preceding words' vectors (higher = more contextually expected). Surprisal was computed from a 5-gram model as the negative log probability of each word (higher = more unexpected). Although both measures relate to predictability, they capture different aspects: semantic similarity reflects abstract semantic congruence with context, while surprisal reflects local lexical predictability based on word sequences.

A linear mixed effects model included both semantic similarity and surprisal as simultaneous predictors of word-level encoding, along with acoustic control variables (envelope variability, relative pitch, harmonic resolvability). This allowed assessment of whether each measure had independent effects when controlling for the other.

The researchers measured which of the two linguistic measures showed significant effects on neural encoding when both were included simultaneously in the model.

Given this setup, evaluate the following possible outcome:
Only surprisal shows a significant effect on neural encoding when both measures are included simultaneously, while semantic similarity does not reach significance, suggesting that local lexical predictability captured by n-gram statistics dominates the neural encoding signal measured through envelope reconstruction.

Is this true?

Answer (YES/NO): NO